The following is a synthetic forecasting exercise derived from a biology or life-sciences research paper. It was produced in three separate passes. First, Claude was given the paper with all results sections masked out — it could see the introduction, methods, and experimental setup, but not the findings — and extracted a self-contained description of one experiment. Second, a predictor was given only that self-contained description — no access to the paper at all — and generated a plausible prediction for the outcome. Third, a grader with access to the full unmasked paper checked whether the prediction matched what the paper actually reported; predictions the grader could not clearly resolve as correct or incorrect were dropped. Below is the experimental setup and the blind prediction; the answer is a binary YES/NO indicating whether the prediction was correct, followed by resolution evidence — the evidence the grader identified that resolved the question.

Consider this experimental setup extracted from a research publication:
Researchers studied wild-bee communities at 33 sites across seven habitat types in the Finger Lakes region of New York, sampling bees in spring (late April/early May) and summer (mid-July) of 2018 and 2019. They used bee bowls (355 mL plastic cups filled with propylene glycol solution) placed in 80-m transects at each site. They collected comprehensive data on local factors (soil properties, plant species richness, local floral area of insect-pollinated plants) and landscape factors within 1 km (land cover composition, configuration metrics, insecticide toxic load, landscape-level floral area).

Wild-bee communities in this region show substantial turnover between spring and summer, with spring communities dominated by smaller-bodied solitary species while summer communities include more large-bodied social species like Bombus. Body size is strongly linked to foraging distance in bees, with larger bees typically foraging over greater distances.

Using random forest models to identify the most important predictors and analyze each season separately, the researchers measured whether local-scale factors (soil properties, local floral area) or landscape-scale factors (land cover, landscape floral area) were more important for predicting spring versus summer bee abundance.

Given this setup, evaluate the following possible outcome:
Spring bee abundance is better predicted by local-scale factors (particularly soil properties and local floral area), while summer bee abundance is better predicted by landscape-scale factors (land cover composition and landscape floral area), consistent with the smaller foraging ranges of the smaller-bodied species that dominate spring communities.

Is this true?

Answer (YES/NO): NO